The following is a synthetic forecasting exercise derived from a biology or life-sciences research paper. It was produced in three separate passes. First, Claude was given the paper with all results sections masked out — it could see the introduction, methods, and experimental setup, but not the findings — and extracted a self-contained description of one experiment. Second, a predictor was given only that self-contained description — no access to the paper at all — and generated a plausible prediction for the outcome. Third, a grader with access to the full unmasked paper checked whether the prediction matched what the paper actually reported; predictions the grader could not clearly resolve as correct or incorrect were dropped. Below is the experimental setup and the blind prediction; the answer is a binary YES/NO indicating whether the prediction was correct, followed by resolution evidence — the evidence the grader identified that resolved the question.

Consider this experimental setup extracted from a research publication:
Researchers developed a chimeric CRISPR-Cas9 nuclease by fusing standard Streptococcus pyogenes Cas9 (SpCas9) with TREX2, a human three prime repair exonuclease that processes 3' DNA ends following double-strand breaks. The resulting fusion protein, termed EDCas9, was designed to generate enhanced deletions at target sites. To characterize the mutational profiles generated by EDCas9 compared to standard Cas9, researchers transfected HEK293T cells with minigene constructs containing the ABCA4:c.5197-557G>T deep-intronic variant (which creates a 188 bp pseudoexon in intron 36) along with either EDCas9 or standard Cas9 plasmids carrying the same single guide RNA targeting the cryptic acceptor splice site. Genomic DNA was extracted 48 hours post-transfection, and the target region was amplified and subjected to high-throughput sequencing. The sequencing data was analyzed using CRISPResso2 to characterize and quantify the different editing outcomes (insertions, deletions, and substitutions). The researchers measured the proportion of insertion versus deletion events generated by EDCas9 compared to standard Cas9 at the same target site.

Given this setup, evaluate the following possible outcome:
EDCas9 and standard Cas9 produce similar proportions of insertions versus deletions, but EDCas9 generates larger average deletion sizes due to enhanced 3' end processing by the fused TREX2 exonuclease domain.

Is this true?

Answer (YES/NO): NO